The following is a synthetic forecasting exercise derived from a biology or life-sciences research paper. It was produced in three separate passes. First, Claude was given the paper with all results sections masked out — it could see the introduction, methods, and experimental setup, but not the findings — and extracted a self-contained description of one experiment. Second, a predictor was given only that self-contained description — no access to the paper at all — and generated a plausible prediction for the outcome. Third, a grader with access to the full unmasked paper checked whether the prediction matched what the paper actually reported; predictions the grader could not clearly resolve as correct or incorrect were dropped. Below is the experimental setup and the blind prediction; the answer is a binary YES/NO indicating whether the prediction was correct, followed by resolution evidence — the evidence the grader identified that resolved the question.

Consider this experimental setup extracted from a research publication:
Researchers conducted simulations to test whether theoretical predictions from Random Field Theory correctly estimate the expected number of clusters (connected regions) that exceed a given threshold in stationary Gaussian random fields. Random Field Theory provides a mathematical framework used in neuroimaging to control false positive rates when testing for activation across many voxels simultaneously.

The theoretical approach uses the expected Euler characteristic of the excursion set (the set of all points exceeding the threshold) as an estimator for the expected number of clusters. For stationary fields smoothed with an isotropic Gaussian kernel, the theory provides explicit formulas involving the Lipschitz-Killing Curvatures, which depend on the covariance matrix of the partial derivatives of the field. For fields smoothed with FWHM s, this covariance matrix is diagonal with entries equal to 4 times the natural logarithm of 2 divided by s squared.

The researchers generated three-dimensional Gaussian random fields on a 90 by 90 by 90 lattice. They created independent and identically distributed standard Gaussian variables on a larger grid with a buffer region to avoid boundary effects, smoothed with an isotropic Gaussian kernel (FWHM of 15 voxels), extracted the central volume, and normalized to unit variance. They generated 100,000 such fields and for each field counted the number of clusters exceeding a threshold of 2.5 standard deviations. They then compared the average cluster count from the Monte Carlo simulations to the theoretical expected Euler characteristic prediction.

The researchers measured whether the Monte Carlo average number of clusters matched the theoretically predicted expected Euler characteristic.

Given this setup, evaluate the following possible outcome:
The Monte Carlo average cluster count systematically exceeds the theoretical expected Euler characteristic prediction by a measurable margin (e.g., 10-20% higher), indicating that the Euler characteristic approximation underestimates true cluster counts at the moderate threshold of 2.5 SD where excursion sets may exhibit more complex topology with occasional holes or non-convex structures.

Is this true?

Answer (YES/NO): NO